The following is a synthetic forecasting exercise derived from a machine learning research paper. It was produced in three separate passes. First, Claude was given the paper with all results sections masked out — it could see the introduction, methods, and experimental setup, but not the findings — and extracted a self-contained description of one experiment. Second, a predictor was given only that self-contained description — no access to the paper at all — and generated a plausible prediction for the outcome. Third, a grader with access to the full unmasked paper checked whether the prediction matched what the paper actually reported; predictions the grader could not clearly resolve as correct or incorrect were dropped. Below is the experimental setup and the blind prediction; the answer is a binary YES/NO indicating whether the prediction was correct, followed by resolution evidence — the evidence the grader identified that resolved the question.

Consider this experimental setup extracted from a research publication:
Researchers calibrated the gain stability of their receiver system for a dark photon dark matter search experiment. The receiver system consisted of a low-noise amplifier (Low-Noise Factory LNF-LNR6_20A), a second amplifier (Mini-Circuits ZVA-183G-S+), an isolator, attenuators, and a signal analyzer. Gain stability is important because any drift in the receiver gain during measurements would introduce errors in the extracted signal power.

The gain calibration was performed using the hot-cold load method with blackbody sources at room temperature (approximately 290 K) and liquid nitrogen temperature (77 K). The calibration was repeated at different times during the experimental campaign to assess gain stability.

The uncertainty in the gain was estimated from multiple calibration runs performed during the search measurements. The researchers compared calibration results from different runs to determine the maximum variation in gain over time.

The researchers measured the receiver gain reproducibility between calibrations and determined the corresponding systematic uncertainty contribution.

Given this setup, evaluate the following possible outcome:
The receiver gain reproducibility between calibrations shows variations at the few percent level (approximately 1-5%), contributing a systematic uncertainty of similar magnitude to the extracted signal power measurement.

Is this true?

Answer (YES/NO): YES